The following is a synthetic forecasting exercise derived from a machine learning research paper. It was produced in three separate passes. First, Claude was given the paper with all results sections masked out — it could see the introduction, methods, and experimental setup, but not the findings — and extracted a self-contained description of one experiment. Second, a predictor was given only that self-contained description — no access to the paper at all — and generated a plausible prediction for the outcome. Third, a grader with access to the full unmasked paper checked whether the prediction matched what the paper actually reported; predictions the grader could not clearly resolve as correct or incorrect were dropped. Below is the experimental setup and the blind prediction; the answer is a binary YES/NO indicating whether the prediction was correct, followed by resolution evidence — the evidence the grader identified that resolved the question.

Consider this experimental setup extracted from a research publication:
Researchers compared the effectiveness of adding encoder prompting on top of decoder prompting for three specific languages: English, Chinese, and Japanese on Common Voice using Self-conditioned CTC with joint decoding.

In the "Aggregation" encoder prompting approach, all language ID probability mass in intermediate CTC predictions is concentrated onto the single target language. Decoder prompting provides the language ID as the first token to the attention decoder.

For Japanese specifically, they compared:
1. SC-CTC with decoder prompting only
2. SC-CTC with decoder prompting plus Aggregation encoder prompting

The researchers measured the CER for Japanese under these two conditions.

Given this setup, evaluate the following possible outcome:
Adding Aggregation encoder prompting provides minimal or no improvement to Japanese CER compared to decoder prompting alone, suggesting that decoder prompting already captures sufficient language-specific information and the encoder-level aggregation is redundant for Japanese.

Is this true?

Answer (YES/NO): NO